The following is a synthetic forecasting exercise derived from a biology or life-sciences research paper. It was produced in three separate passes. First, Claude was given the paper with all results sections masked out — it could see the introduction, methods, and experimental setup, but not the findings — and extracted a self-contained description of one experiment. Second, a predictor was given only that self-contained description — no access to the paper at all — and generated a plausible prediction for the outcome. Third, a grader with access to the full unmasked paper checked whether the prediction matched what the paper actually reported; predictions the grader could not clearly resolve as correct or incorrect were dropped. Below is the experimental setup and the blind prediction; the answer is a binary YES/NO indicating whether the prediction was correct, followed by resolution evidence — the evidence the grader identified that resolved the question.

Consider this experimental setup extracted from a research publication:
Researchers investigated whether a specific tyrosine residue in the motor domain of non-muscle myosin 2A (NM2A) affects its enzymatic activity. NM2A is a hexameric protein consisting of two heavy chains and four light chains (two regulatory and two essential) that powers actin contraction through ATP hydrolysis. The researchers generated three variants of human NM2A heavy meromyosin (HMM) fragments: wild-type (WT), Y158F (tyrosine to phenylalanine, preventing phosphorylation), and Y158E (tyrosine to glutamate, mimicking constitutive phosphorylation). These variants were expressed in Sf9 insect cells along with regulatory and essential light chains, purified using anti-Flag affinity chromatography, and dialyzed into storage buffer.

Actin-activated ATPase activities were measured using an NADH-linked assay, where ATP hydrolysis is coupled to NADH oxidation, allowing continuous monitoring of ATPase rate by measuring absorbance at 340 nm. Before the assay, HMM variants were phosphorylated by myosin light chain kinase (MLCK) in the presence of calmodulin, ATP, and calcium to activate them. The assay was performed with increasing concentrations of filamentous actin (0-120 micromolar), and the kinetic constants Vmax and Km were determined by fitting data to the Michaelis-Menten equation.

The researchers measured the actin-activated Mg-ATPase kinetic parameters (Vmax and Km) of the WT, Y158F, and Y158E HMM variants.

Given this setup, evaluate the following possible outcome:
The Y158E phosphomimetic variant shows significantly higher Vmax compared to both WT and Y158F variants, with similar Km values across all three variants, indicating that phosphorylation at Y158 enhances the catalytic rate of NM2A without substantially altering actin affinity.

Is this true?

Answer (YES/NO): NO